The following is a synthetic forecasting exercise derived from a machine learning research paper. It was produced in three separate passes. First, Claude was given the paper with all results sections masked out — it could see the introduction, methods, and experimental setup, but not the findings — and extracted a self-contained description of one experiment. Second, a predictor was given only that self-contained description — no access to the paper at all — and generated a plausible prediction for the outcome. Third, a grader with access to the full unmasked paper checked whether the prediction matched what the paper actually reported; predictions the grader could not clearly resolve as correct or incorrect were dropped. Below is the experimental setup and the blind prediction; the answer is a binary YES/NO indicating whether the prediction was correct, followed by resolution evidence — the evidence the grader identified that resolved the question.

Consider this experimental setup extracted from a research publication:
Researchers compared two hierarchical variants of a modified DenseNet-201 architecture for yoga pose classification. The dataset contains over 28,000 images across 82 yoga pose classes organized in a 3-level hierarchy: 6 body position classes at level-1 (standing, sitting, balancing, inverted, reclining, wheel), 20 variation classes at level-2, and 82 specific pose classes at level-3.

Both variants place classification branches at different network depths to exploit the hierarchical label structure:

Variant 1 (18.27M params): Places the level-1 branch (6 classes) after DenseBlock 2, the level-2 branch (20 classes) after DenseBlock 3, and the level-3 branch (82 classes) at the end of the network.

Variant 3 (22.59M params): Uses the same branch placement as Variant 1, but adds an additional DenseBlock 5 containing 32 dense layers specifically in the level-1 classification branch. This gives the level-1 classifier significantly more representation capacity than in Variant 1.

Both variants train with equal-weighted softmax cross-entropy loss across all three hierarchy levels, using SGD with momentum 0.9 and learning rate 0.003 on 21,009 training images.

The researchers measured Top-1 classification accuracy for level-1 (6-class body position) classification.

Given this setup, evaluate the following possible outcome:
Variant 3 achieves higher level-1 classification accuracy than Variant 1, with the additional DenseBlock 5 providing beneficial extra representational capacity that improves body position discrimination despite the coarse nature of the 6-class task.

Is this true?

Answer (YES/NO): YES